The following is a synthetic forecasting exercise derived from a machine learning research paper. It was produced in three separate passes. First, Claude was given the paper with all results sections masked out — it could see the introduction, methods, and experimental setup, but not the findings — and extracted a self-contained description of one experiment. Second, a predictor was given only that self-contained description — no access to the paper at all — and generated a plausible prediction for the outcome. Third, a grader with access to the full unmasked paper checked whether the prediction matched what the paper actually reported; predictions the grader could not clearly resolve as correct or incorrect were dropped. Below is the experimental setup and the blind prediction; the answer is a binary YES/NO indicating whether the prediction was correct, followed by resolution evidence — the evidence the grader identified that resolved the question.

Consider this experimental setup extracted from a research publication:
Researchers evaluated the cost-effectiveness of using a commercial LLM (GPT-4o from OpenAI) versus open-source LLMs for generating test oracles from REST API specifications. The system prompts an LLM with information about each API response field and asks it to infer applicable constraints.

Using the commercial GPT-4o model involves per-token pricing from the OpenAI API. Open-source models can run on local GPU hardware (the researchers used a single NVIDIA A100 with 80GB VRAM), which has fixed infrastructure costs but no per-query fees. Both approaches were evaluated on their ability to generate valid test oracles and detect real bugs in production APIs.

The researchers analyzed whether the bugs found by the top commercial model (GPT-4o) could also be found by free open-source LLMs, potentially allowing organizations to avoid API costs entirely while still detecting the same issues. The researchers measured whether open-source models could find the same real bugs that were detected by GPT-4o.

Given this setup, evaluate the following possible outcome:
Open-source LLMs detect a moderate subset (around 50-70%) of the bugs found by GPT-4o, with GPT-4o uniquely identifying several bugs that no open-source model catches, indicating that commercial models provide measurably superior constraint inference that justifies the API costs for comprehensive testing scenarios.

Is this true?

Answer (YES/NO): NO